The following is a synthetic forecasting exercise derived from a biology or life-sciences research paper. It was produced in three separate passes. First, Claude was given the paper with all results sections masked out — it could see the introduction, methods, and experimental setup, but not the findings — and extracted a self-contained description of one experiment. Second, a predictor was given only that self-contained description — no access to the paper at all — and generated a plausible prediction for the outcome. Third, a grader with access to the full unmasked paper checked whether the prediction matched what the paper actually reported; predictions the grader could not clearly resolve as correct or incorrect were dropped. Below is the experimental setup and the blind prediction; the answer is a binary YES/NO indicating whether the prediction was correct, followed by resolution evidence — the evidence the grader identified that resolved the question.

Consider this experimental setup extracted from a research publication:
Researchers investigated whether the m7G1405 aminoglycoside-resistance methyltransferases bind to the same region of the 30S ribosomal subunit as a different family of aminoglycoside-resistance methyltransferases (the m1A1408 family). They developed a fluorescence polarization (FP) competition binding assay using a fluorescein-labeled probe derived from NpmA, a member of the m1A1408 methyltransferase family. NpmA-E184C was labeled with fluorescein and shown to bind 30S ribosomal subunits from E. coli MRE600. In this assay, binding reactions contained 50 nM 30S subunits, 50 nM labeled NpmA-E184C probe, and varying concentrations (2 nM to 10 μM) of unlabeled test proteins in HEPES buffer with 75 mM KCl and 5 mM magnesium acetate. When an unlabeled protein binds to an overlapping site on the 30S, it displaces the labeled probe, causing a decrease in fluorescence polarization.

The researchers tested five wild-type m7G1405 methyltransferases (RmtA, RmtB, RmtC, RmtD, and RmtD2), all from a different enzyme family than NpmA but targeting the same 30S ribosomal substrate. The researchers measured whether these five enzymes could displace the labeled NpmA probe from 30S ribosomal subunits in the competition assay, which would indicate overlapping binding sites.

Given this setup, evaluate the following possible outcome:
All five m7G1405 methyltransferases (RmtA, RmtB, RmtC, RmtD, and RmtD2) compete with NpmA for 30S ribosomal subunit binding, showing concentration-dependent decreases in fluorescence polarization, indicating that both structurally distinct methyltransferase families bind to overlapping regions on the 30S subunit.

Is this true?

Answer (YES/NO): YES